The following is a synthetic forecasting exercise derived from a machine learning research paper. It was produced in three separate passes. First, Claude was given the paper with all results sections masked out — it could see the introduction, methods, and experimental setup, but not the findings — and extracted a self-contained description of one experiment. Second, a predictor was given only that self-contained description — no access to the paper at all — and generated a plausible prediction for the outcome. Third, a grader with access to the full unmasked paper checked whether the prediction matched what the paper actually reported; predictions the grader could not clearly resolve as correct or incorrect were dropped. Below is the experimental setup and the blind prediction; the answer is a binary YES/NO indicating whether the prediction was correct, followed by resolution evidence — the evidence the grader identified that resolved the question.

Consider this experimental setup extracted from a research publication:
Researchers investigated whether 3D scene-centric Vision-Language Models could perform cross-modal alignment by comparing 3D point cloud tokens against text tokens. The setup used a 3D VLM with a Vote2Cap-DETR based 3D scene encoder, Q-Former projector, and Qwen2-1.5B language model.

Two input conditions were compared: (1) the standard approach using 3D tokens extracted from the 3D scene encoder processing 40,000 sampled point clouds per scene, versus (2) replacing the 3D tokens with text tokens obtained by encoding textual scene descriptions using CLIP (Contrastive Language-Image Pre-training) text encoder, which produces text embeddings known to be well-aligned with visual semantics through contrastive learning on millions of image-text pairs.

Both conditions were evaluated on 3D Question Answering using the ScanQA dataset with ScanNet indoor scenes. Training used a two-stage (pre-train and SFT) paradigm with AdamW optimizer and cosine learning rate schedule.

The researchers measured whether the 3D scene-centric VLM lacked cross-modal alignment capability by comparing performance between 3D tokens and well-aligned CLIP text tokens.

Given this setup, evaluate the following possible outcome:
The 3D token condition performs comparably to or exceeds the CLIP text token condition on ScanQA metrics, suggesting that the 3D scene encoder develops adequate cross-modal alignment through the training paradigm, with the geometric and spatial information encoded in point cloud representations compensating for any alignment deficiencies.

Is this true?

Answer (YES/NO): NO